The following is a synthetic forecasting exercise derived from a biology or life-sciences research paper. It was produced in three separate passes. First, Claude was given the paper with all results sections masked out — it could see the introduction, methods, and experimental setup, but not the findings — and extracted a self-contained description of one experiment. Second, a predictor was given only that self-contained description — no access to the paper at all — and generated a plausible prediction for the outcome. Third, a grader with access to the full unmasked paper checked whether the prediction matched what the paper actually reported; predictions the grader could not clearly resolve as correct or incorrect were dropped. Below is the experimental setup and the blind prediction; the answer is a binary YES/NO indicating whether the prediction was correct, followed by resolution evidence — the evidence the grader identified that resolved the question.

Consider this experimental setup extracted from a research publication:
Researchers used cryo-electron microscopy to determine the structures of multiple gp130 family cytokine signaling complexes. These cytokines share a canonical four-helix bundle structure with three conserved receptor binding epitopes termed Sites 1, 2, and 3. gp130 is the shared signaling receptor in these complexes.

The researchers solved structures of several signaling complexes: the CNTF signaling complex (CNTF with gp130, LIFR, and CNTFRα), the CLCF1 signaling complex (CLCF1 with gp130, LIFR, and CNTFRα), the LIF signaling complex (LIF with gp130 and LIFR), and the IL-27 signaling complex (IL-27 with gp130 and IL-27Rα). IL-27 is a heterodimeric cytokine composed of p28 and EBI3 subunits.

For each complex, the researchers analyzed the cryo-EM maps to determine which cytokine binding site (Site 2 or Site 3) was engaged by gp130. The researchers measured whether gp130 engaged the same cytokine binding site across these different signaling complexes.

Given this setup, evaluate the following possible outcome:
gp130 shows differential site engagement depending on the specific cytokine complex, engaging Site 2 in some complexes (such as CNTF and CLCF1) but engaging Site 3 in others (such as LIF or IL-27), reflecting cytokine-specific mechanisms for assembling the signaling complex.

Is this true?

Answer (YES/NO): NO